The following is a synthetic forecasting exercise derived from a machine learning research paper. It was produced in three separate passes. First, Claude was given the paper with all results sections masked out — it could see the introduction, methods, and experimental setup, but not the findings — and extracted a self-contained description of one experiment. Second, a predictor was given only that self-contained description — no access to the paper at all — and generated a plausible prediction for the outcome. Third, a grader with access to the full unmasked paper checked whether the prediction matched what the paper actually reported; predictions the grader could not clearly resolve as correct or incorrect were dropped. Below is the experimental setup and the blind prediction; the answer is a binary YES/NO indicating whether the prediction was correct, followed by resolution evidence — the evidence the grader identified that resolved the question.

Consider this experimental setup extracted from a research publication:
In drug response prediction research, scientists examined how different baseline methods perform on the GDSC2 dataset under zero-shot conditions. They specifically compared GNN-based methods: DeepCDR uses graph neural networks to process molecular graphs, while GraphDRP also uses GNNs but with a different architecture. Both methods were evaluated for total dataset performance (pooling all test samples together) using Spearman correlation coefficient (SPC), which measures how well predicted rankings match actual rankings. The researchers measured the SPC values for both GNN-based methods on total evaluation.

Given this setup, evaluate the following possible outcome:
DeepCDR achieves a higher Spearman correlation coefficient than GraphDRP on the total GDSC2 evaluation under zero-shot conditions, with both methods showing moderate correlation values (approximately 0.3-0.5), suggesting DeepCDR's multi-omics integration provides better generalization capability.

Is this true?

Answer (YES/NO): NO